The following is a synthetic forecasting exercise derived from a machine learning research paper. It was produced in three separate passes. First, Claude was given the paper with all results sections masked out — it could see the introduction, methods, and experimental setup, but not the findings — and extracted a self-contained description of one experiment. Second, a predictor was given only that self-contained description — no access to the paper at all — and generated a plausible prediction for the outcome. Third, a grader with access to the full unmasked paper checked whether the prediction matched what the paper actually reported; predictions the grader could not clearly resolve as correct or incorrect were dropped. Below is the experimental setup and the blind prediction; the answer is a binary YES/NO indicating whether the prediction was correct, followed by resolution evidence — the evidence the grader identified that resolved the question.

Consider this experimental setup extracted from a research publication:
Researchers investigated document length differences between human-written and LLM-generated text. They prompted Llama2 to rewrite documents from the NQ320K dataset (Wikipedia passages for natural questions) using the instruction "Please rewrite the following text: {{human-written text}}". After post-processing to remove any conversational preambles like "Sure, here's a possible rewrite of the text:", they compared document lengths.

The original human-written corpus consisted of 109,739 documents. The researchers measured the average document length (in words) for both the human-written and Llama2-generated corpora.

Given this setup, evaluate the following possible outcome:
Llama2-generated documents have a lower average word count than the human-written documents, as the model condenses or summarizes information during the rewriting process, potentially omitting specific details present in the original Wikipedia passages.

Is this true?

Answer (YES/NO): YES